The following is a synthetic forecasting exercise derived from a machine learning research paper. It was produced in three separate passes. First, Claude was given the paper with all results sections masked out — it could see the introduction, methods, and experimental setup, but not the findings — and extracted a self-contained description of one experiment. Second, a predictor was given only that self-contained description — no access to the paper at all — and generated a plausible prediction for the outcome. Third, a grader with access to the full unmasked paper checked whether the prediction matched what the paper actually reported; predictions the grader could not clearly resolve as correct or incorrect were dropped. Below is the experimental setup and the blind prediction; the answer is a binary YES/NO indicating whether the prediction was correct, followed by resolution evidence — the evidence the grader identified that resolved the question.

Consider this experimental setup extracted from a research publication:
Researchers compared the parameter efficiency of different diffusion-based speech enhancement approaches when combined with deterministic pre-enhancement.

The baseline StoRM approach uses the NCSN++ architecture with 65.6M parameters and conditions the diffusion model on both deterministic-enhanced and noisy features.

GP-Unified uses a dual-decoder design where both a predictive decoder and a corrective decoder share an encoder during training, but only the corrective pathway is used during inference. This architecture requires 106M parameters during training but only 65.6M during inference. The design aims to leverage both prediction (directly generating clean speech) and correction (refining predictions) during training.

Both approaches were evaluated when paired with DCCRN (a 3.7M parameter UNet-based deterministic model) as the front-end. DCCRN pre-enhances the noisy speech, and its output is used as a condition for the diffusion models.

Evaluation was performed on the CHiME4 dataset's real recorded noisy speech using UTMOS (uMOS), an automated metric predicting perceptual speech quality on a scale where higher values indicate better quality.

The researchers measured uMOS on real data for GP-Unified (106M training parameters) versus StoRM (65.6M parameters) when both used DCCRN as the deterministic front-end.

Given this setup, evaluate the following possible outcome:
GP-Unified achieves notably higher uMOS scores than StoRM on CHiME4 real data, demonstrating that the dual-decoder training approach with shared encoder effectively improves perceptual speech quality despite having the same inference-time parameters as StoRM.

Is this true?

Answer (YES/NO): NO